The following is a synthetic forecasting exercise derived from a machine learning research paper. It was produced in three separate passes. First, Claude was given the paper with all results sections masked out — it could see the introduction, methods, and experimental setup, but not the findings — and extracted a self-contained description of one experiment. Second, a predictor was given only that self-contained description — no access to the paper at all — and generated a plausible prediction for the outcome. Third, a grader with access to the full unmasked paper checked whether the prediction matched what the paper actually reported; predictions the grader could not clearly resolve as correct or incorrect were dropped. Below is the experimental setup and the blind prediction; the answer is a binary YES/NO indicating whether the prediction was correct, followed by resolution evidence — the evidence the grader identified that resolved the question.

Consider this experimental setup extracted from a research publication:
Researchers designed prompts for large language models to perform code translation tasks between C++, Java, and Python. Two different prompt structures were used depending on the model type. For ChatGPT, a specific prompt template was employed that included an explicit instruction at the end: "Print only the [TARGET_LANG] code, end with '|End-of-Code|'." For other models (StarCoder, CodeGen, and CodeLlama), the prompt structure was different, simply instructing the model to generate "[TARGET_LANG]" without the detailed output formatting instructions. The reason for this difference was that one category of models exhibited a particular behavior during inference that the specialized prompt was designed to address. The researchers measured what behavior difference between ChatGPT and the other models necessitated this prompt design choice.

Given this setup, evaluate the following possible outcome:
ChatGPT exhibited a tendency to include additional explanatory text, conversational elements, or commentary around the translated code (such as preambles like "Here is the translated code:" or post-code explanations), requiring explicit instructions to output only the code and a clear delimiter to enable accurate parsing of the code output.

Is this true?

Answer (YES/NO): YES